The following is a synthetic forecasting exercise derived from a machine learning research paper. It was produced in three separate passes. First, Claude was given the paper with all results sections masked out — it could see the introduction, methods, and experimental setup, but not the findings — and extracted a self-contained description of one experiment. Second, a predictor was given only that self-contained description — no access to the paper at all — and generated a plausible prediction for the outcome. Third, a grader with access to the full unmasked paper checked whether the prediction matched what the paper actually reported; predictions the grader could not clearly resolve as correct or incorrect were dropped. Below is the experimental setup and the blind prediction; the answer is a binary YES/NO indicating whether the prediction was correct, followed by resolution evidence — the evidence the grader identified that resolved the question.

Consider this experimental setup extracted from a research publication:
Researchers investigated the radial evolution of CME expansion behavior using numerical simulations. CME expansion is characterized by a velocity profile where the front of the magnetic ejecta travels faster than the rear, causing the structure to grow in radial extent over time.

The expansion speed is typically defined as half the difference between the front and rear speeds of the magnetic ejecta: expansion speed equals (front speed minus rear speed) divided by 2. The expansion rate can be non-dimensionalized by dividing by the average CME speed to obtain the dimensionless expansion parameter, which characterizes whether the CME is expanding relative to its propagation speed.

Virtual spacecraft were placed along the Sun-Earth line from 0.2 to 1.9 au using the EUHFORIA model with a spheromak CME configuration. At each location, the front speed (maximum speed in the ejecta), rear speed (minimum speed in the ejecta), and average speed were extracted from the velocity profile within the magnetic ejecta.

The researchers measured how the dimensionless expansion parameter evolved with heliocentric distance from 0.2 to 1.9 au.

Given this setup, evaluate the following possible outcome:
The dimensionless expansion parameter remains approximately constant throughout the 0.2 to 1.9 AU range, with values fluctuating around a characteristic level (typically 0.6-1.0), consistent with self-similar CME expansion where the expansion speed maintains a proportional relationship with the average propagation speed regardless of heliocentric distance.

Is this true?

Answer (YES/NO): NO